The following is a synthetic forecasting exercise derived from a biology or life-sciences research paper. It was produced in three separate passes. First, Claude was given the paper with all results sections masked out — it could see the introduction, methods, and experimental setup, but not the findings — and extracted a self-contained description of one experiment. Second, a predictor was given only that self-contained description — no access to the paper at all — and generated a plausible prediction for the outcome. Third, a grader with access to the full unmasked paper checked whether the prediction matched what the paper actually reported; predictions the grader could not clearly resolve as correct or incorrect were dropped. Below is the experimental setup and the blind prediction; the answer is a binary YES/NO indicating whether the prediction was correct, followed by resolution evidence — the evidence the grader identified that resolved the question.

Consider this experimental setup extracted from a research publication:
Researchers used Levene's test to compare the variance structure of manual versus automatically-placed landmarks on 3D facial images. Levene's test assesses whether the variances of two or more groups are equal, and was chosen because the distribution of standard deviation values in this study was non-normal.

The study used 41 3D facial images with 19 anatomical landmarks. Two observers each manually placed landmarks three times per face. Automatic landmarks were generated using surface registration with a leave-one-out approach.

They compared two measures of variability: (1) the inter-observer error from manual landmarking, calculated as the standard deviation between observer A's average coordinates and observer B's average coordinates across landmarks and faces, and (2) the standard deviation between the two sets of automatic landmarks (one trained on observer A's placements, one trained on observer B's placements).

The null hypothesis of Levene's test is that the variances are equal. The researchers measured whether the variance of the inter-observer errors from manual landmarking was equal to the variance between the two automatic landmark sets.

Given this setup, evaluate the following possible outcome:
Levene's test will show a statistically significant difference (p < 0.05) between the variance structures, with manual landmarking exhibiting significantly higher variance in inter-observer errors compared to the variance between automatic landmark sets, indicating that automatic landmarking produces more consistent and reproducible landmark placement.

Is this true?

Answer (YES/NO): YES